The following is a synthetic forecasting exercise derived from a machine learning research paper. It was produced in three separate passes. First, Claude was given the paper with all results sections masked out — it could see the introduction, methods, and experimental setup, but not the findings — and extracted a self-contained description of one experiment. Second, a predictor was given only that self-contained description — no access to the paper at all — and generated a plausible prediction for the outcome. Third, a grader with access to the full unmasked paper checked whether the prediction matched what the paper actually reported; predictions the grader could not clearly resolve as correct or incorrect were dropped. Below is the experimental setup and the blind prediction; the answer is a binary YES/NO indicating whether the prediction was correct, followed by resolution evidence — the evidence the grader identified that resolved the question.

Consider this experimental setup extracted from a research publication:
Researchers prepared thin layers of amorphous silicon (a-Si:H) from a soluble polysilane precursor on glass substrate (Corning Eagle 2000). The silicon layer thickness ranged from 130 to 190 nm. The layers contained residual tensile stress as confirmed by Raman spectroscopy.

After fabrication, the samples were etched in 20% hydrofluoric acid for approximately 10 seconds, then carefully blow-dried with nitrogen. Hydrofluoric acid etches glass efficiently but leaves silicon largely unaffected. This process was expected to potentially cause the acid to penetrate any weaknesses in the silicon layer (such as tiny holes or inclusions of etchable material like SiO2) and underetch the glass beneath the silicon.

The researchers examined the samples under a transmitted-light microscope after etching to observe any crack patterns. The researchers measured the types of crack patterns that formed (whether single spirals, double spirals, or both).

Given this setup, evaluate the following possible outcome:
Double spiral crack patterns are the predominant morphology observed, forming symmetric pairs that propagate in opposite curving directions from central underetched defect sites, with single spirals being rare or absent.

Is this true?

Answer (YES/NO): NO